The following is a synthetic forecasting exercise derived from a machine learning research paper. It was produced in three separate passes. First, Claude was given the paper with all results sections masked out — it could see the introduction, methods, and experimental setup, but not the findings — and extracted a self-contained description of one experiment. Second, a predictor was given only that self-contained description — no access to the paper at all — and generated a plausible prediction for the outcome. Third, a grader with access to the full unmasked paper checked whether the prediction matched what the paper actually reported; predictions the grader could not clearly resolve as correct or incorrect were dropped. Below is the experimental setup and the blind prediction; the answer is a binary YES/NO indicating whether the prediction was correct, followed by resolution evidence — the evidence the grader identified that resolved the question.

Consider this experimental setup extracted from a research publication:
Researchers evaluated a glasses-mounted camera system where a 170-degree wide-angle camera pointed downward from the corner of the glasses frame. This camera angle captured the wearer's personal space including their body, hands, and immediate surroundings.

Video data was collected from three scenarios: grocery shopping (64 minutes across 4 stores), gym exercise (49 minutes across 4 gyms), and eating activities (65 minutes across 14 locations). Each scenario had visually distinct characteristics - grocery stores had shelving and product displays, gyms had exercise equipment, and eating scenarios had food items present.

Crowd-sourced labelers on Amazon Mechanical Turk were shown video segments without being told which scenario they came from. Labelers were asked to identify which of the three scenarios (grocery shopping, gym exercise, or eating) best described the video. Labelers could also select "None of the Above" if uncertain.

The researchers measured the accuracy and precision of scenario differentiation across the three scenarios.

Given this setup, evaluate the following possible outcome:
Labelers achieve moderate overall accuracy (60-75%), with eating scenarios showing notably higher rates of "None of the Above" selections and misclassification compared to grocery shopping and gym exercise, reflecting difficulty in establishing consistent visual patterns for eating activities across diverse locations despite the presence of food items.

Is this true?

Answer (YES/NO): NO